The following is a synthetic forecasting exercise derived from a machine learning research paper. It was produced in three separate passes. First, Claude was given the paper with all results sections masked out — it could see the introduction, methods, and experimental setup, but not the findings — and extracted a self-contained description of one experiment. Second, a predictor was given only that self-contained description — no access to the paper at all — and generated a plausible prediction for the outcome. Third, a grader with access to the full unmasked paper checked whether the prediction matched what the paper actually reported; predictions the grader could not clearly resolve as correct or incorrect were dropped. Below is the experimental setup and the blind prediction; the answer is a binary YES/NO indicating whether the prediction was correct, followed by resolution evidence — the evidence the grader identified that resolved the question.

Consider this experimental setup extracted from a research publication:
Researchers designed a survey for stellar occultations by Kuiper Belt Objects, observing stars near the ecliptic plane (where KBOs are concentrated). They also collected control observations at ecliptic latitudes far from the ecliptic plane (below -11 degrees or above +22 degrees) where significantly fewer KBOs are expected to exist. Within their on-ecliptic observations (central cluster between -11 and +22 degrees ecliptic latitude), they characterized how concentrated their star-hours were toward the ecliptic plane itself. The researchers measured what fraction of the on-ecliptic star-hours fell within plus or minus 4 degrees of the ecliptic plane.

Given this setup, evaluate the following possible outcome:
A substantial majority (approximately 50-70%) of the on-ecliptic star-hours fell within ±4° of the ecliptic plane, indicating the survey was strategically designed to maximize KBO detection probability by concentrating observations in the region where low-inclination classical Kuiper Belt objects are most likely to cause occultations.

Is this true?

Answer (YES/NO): NO